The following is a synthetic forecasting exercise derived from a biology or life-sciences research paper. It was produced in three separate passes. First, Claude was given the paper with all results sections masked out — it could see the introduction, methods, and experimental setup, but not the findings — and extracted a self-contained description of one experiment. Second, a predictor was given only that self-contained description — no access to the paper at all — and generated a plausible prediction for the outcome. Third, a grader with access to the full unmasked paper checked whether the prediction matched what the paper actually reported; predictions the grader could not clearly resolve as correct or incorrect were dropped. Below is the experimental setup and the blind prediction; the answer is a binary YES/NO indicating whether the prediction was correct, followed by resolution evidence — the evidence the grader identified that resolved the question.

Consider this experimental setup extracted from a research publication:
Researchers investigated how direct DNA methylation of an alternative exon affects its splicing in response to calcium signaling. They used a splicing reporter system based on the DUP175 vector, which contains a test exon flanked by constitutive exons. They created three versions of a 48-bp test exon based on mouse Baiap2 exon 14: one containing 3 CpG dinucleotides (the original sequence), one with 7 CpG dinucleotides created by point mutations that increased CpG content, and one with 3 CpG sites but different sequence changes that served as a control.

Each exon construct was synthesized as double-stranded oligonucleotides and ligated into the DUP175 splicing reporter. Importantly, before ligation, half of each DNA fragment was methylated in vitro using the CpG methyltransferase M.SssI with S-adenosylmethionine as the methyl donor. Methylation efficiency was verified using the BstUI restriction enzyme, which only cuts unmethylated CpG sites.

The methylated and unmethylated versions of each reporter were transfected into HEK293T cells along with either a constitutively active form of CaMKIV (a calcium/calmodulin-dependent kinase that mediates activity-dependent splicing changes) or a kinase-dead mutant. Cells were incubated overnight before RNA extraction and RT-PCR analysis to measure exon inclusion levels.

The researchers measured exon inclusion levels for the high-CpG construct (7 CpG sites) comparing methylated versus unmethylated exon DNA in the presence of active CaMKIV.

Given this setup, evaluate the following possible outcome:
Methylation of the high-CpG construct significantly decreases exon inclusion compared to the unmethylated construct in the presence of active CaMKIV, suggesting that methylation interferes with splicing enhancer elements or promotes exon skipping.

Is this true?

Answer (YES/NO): YES